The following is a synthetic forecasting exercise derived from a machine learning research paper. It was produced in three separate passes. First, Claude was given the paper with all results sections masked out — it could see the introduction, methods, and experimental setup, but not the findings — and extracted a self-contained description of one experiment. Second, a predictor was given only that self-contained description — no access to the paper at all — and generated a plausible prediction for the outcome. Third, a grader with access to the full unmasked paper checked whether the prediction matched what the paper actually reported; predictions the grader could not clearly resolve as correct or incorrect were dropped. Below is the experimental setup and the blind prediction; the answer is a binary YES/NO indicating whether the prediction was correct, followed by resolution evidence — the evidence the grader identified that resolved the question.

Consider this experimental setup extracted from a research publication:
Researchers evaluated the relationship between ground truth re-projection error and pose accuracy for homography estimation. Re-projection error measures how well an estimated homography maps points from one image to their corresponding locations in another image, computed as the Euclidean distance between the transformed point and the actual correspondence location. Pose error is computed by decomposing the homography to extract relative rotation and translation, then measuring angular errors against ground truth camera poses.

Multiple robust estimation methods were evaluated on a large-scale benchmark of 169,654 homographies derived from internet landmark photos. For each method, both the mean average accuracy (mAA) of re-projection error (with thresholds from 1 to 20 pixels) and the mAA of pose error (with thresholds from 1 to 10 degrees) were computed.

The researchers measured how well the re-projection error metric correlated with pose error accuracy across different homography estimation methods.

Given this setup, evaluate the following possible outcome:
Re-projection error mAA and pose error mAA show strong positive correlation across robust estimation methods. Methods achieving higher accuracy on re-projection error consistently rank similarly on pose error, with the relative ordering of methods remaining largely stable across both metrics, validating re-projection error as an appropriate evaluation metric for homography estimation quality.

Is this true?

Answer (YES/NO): YES